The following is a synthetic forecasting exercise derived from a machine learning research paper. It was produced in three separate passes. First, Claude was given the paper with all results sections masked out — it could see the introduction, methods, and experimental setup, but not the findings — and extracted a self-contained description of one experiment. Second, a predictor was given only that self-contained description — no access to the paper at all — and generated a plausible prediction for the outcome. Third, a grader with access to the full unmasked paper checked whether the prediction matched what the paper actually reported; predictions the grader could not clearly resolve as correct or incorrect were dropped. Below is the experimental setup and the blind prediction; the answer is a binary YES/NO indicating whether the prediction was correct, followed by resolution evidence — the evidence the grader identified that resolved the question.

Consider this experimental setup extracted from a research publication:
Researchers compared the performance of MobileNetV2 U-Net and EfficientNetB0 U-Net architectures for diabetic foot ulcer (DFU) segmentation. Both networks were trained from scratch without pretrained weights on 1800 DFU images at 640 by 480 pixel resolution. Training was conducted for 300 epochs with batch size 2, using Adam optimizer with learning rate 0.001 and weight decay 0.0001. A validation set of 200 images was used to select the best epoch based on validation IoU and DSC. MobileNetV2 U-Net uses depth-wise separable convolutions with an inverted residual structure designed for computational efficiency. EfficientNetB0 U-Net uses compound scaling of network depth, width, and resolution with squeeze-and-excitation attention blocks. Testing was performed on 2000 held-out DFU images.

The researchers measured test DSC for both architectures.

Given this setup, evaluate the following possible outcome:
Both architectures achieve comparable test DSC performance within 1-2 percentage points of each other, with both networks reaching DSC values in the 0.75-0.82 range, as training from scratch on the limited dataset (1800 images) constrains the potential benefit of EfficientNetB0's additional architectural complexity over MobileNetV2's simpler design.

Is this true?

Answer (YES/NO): NO